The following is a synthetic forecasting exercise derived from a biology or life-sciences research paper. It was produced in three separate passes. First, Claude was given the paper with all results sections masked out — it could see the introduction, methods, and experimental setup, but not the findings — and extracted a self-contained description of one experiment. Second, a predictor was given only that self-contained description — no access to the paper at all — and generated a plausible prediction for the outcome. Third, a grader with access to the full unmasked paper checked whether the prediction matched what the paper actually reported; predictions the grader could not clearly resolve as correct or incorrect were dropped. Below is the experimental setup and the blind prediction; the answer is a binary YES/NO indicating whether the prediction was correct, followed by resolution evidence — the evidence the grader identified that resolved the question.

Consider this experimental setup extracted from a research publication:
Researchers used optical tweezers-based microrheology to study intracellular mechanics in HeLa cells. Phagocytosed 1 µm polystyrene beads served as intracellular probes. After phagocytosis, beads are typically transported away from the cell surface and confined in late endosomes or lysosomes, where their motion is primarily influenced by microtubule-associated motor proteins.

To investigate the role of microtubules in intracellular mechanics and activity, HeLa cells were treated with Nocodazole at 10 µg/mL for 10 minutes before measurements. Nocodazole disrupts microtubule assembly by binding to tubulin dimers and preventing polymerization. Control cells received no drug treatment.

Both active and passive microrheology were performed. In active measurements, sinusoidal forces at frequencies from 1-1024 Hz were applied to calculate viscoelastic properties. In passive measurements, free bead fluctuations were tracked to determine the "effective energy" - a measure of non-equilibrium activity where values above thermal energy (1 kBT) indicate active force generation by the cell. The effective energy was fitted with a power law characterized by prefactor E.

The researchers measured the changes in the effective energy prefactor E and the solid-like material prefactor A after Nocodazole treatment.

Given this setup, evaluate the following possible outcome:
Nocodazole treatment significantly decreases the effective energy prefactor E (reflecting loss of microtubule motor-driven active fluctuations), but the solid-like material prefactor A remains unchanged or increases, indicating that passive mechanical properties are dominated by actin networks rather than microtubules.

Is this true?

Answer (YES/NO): YES